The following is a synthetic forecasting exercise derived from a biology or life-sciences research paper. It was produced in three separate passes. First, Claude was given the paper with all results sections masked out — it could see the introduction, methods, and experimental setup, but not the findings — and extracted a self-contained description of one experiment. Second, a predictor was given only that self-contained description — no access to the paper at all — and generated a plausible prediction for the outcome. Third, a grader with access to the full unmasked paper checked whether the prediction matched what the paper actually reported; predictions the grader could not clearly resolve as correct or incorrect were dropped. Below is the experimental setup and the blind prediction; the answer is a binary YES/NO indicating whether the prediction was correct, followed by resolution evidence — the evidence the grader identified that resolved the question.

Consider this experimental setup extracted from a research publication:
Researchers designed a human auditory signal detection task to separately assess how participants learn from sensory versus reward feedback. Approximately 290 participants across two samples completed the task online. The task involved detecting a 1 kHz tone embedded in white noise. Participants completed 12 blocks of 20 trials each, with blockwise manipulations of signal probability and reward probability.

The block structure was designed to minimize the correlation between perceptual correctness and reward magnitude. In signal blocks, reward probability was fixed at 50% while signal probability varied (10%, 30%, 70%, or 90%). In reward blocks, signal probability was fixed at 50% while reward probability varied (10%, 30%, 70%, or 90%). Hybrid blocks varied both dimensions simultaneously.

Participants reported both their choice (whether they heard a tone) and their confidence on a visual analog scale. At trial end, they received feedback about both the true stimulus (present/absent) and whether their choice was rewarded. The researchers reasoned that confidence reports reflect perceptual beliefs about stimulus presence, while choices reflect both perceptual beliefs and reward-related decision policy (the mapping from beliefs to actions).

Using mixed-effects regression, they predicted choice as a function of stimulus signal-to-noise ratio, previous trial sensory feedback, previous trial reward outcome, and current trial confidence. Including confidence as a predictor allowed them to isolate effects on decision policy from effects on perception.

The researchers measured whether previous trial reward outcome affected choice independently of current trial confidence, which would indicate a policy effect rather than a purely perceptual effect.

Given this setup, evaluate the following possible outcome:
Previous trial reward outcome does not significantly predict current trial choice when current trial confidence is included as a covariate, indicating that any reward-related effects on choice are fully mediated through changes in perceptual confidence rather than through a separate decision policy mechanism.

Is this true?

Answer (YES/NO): NO